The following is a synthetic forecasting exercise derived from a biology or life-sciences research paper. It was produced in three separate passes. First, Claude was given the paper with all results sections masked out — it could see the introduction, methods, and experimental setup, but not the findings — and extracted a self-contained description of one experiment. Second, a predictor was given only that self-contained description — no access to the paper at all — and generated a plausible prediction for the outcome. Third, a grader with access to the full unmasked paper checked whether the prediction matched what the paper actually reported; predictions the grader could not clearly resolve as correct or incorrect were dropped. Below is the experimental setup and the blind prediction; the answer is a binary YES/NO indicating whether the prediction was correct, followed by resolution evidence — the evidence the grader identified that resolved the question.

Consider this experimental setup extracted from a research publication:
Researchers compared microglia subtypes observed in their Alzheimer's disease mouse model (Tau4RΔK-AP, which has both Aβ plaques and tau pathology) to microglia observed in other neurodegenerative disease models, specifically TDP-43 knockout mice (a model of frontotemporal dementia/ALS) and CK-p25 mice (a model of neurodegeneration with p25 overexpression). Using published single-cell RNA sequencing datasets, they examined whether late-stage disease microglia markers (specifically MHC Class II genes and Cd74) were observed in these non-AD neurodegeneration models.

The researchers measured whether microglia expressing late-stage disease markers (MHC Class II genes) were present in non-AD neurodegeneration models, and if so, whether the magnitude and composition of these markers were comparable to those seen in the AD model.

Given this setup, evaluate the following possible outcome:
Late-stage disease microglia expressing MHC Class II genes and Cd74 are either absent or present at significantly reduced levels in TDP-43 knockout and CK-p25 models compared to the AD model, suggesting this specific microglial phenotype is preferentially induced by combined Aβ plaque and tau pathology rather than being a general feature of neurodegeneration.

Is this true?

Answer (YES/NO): YES